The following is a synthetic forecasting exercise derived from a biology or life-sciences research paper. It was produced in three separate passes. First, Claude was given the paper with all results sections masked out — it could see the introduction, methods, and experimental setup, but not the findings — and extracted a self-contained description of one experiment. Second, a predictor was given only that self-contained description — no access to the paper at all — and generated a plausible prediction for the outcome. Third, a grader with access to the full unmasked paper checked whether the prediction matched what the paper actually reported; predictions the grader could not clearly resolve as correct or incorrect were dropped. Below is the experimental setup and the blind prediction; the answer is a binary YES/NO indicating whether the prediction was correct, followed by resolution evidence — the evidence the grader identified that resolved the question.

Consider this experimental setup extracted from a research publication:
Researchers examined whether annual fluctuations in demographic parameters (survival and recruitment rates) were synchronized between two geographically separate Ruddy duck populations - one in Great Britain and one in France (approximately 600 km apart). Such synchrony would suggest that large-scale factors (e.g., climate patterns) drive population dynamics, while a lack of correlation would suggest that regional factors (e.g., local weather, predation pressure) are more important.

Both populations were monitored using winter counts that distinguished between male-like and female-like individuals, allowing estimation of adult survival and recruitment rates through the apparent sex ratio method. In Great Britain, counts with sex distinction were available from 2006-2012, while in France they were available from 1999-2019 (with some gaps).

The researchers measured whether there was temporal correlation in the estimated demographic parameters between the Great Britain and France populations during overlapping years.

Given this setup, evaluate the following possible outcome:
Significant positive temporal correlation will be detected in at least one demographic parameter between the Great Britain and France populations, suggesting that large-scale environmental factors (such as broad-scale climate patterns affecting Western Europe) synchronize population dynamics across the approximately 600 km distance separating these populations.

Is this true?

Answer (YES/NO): NO